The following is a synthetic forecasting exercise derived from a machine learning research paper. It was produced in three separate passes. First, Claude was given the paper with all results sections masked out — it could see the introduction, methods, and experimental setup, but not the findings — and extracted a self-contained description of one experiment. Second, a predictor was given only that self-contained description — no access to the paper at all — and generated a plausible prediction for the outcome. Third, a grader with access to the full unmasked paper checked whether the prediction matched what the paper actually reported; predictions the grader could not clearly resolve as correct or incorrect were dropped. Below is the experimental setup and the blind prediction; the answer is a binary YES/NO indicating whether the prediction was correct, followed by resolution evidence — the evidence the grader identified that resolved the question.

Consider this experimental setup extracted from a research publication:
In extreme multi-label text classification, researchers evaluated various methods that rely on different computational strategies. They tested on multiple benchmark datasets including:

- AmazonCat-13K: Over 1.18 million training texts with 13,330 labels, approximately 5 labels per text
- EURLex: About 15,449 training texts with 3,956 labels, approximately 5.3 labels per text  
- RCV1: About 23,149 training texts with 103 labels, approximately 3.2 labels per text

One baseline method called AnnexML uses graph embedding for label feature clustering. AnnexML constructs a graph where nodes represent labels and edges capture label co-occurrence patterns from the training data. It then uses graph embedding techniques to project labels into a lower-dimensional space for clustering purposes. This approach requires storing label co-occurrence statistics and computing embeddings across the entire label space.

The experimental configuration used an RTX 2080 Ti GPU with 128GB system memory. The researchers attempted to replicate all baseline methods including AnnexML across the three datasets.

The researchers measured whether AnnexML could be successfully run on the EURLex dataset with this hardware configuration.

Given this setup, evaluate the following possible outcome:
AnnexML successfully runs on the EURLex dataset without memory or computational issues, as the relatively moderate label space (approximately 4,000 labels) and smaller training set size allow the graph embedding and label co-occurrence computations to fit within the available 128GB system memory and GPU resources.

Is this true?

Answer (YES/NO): NO